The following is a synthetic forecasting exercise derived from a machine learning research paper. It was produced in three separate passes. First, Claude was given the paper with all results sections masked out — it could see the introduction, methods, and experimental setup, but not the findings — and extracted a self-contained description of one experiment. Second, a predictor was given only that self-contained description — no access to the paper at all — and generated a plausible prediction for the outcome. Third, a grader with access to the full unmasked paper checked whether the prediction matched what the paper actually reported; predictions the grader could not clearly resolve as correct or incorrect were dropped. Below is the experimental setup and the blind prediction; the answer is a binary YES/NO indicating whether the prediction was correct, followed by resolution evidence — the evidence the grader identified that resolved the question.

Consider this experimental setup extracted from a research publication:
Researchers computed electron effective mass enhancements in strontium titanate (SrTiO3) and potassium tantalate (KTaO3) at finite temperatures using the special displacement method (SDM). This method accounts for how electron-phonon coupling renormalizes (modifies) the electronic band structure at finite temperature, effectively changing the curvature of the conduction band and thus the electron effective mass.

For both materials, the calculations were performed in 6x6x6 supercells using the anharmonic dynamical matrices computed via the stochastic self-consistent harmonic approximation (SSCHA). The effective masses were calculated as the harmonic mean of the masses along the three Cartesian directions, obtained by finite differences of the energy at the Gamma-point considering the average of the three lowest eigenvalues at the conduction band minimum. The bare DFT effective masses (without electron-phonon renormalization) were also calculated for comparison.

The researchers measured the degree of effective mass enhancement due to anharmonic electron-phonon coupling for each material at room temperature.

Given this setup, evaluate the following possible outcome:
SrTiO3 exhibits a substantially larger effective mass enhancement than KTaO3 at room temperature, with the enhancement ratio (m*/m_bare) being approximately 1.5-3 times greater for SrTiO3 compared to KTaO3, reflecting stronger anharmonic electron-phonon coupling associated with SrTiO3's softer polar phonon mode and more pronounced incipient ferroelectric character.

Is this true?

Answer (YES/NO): YES